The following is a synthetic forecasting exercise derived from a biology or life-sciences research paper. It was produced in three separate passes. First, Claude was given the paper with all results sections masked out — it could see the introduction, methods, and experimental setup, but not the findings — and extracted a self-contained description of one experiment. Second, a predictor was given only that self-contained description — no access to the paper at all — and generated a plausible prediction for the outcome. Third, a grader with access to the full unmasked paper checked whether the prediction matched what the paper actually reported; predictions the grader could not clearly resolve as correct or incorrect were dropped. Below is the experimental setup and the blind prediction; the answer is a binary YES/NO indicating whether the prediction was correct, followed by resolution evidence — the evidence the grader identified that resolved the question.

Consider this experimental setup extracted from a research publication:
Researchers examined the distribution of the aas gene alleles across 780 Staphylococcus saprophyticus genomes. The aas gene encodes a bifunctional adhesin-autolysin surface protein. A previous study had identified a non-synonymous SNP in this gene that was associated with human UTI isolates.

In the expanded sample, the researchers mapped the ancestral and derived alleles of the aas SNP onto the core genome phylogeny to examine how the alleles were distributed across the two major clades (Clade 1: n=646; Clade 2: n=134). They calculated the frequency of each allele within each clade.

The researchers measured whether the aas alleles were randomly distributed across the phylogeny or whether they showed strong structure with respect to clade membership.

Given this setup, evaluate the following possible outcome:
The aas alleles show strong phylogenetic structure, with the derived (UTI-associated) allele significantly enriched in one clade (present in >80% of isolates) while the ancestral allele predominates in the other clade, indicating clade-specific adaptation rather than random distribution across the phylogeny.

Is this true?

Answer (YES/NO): YES